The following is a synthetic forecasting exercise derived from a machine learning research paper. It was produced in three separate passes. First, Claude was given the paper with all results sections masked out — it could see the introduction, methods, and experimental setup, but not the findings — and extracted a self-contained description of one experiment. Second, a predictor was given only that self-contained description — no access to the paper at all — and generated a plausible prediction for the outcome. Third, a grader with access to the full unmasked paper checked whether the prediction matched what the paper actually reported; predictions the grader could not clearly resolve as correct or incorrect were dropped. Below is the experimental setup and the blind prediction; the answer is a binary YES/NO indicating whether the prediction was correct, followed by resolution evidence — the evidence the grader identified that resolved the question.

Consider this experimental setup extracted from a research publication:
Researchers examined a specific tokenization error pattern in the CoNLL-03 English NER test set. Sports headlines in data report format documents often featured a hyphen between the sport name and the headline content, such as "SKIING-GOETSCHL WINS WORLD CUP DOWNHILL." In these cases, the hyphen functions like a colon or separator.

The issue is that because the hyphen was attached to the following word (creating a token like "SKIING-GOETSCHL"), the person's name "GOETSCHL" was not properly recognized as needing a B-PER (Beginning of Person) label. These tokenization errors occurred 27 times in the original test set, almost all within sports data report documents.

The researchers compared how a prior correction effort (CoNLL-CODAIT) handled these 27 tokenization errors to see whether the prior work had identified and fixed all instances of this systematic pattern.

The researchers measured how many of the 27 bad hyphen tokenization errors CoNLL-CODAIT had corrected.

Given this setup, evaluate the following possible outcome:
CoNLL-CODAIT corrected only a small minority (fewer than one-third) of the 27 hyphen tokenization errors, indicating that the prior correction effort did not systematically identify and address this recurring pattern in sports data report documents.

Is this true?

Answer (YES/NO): NO